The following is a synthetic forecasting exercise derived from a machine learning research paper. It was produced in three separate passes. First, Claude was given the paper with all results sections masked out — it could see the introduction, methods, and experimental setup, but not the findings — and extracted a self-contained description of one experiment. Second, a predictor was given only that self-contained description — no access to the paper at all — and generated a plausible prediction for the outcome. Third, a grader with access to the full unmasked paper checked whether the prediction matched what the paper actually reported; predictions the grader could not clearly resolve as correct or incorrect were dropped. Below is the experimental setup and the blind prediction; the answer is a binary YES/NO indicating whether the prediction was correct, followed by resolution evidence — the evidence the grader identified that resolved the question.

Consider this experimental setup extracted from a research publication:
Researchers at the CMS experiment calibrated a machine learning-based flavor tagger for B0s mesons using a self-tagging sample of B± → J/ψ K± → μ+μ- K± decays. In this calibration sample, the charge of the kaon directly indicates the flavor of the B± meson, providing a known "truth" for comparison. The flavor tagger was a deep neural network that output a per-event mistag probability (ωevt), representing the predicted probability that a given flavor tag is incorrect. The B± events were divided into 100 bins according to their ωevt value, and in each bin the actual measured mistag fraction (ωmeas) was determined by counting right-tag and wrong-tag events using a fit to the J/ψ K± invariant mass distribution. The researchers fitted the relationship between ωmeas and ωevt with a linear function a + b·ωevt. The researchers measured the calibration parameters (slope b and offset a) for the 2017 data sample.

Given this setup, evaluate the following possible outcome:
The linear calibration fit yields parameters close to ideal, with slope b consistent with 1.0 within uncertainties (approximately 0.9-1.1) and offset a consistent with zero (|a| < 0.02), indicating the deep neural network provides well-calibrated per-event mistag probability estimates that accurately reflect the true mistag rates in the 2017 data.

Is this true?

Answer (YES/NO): YES